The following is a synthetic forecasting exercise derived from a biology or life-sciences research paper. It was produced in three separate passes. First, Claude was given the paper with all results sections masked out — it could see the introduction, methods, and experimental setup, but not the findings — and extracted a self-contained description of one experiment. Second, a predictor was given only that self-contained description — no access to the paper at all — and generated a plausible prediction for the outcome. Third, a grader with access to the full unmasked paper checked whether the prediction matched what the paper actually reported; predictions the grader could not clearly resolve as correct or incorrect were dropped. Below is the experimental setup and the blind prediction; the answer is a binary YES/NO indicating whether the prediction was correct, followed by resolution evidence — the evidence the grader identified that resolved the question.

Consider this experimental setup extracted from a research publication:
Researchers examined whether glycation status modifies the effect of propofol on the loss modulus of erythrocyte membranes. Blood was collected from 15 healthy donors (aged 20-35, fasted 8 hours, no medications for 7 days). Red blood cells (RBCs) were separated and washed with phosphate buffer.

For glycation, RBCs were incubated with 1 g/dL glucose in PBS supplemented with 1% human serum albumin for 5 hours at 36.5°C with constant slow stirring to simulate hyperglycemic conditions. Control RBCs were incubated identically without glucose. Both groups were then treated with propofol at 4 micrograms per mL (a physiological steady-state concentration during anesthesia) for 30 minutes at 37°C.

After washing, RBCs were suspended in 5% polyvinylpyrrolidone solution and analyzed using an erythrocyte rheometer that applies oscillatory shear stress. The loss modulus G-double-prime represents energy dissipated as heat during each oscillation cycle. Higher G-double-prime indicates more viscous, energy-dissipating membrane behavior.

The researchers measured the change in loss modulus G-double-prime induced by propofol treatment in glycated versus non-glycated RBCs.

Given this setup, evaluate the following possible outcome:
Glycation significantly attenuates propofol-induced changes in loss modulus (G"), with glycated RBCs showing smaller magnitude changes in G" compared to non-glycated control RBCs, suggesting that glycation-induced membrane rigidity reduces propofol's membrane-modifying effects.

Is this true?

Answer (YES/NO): NO